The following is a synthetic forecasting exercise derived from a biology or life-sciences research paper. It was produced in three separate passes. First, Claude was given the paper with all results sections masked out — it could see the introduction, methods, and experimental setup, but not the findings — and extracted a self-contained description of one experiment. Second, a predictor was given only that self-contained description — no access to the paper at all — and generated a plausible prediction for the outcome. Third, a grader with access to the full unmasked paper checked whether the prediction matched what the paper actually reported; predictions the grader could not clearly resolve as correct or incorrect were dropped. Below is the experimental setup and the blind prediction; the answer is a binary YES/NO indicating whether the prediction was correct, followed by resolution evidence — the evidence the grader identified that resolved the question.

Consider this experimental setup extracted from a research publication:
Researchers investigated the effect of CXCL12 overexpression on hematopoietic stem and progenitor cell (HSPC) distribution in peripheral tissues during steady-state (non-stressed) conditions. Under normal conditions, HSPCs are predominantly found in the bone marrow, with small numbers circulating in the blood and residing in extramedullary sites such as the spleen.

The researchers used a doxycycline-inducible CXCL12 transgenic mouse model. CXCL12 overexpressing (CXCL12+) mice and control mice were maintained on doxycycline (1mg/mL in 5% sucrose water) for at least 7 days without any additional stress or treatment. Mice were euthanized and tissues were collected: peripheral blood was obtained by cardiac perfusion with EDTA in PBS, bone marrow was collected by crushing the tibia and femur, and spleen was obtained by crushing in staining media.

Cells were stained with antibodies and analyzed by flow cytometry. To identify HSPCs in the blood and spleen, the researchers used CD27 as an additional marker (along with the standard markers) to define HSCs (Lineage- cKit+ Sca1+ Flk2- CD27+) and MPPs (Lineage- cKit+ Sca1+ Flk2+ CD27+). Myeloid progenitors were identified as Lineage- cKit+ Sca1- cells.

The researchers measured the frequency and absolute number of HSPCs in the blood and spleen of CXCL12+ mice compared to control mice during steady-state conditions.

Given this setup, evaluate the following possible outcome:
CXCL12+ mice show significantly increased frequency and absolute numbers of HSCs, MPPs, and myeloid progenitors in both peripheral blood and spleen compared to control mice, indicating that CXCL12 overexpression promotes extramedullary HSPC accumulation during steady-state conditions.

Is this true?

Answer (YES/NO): NO